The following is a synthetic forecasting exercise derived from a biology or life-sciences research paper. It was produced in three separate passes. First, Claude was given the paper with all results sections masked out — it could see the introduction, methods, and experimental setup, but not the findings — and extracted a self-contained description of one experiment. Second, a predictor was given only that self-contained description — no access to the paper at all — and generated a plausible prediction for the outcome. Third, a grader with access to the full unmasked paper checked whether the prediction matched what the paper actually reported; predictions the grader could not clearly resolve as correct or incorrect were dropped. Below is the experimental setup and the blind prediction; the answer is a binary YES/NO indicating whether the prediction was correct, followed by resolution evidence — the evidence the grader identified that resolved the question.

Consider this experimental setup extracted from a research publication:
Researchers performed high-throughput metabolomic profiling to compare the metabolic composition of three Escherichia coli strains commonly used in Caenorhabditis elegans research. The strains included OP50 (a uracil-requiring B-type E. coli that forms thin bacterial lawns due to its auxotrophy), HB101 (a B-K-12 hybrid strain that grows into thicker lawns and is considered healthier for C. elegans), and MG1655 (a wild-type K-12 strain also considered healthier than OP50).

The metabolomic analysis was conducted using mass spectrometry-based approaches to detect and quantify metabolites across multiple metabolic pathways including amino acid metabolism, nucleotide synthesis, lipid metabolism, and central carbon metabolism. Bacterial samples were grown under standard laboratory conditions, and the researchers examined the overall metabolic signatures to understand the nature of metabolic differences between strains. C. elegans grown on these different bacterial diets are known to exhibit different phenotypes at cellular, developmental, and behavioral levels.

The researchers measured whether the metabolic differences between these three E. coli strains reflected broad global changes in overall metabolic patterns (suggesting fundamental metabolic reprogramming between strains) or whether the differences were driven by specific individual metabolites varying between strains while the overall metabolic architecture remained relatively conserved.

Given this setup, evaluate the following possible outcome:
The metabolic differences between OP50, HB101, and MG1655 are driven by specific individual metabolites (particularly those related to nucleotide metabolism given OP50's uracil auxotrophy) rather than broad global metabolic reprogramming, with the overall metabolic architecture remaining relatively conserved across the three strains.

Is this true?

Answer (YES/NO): NO